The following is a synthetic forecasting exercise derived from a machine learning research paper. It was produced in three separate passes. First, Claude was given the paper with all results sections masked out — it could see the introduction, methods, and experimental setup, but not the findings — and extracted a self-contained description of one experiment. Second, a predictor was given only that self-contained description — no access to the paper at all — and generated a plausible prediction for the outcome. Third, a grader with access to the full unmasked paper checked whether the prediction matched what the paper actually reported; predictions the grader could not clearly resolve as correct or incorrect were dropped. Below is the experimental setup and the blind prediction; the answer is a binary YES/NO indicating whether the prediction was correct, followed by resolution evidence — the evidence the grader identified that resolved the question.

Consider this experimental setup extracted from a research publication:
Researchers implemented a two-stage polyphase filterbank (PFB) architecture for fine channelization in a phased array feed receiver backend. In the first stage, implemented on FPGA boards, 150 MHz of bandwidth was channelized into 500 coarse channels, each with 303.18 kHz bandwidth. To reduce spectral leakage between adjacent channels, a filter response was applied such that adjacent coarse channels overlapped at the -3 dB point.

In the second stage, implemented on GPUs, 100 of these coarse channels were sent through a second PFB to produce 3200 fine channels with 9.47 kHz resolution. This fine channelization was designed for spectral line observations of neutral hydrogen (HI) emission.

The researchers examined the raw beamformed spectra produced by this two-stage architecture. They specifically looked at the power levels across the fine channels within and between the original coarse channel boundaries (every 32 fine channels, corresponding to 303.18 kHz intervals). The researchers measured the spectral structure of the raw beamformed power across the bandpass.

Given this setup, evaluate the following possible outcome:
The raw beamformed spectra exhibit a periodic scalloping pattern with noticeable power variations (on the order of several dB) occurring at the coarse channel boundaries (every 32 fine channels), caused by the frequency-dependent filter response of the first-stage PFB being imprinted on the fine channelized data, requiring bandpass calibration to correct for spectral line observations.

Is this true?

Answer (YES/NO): YES